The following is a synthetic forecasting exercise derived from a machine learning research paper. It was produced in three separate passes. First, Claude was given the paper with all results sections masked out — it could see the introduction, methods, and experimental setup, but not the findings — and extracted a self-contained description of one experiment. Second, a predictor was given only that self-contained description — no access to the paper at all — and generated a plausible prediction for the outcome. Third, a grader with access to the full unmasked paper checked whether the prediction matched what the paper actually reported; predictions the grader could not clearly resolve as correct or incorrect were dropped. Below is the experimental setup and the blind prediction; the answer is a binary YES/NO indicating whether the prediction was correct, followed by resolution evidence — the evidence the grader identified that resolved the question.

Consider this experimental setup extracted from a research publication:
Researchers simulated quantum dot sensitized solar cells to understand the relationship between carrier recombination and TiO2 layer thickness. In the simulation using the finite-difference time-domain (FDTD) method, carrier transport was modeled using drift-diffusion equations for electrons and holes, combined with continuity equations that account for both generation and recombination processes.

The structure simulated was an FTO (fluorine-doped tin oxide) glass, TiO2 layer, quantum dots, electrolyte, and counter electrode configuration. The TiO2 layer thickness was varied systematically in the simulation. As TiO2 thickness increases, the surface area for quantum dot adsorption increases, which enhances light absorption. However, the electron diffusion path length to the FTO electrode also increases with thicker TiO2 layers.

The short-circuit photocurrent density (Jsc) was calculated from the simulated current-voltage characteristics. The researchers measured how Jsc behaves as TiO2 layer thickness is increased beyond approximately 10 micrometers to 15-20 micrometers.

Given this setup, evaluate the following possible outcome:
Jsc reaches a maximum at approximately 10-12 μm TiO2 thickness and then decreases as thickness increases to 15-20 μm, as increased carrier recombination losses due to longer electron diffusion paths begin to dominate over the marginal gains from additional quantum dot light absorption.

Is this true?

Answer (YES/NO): YES